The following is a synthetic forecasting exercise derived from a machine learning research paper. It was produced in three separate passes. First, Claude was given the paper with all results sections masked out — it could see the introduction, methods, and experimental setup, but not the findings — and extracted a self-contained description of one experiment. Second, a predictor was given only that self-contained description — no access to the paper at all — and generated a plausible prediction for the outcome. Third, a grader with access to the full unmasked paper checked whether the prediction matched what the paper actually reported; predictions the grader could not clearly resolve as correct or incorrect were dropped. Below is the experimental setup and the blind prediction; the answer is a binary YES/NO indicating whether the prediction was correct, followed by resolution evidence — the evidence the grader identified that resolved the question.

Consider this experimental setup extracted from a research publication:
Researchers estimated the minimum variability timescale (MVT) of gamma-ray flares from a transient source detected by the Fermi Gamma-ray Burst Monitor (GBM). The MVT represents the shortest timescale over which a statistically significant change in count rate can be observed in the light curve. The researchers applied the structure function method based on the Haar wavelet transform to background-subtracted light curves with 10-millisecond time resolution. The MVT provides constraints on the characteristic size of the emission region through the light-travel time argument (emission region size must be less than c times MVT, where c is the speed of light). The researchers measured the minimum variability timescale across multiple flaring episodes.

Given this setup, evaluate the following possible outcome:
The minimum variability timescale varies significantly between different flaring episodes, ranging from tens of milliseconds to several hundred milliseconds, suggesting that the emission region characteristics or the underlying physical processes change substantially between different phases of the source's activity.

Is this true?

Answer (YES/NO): NO